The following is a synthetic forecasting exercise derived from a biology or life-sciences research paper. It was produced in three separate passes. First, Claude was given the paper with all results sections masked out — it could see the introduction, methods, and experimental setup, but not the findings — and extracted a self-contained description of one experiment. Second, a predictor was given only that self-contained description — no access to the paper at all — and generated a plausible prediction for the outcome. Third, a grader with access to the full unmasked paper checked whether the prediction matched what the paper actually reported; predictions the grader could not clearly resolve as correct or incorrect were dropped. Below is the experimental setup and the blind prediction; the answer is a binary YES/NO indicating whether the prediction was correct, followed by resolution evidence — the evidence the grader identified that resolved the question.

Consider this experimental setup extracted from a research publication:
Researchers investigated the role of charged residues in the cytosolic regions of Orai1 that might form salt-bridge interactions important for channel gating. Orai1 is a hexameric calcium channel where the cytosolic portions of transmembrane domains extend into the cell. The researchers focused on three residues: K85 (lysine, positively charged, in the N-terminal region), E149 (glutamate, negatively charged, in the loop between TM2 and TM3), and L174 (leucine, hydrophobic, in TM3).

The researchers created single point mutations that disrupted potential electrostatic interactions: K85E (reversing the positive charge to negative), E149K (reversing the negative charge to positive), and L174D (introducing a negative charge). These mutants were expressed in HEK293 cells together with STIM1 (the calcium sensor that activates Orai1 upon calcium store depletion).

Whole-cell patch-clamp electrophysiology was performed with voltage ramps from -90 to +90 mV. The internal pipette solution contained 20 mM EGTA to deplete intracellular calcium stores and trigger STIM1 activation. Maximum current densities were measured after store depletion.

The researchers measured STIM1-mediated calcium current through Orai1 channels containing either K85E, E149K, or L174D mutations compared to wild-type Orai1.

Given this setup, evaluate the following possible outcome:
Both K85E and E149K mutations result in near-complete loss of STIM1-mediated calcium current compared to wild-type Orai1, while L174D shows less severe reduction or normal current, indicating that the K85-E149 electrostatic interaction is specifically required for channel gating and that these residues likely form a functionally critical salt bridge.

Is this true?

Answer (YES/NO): NO